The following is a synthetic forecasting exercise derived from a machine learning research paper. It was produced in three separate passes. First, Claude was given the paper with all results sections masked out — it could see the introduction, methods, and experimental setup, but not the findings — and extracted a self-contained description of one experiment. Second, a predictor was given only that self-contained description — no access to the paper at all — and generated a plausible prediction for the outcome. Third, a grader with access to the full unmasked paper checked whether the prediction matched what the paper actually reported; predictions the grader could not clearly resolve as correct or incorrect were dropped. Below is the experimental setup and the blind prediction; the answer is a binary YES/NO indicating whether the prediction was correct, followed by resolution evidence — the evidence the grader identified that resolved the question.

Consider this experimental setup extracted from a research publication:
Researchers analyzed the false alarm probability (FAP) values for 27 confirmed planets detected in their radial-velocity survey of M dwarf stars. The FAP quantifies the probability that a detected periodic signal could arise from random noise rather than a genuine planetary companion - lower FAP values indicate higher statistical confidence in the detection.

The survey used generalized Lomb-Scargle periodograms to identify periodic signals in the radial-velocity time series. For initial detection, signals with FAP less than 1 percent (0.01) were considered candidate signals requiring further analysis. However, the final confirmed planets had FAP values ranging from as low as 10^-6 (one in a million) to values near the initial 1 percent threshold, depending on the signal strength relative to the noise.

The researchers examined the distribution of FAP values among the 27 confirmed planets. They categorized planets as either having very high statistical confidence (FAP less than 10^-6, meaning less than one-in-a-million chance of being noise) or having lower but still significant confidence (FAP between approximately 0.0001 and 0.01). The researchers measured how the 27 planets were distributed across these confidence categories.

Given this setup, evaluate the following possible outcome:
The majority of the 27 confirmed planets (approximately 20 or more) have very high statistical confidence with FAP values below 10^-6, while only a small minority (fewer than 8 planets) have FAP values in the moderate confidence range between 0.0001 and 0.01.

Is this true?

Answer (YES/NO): YES